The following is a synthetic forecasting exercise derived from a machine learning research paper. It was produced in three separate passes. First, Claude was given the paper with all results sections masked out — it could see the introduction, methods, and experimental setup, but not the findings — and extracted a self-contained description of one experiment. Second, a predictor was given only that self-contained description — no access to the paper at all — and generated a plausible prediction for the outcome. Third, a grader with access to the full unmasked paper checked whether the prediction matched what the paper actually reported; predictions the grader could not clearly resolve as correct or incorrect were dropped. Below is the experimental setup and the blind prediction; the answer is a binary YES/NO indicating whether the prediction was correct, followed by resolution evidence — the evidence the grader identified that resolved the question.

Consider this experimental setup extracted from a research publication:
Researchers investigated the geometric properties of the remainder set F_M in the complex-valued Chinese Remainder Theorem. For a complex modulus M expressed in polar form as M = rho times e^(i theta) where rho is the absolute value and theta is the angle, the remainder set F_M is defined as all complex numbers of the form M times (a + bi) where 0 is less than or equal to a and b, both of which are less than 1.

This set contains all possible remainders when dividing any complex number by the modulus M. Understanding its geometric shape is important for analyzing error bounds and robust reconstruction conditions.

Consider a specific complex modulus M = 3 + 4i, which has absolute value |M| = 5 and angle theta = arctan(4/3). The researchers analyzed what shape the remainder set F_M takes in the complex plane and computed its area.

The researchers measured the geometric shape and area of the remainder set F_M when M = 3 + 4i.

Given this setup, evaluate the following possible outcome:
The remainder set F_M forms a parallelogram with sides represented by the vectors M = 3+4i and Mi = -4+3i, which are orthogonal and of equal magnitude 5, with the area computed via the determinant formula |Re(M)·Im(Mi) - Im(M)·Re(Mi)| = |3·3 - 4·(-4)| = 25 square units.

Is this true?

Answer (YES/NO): NO